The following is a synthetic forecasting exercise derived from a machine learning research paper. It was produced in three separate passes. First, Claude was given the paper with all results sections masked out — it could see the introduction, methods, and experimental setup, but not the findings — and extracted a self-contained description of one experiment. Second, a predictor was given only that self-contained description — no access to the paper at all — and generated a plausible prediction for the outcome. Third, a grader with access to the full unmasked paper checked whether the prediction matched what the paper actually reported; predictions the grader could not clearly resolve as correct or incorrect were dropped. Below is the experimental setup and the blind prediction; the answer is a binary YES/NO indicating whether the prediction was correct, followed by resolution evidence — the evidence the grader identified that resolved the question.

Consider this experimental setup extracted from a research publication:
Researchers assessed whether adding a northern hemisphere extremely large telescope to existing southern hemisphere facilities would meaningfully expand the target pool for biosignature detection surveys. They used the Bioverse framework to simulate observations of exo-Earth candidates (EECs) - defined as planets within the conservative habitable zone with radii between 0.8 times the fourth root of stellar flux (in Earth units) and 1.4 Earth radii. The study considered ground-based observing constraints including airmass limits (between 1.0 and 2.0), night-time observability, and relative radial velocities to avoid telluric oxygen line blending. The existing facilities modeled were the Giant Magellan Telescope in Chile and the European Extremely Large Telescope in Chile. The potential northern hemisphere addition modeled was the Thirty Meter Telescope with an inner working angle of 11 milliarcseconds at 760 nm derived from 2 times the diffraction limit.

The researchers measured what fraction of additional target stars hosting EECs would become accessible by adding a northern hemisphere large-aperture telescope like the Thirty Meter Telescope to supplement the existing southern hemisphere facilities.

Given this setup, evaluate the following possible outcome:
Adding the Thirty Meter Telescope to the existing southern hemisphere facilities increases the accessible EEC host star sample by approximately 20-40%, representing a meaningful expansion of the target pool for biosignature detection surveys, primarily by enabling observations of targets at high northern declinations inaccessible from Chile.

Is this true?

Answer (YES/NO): YES